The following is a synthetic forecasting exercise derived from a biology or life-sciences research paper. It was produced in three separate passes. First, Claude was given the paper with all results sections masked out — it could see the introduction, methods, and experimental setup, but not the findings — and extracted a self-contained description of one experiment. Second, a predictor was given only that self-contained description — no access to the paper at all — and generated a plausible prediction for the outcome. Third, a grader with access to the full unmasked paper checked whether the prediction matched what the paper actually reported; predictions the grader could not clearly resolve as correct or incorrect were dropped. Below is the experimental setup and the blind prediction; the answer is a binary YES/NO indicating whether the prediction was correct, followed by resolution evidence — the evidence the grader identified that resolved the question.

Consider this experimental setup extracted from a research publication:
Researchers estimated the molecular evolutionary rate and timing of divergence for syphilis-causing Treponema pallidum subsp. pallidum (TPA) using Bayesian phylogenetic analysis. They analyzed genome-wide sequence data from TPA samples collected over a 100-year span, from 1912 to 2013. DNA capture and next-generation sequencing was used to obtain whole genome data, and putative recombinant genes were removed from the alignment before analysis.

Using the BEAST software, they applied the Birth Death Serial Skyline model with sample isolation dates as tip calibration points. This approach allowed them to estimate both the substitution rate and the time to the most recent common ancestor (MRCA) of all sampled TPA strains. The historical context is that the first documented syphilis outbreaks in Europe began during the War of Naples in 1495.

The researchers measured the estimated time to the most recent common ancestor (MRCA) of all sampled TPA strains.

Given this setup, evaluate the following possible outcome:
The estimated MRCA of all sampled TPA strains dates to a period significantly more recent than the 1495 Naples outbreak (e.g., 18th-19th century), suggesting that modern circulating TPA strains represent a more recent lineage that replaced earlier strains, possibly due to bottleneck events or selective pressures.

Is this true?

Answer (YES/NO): YES